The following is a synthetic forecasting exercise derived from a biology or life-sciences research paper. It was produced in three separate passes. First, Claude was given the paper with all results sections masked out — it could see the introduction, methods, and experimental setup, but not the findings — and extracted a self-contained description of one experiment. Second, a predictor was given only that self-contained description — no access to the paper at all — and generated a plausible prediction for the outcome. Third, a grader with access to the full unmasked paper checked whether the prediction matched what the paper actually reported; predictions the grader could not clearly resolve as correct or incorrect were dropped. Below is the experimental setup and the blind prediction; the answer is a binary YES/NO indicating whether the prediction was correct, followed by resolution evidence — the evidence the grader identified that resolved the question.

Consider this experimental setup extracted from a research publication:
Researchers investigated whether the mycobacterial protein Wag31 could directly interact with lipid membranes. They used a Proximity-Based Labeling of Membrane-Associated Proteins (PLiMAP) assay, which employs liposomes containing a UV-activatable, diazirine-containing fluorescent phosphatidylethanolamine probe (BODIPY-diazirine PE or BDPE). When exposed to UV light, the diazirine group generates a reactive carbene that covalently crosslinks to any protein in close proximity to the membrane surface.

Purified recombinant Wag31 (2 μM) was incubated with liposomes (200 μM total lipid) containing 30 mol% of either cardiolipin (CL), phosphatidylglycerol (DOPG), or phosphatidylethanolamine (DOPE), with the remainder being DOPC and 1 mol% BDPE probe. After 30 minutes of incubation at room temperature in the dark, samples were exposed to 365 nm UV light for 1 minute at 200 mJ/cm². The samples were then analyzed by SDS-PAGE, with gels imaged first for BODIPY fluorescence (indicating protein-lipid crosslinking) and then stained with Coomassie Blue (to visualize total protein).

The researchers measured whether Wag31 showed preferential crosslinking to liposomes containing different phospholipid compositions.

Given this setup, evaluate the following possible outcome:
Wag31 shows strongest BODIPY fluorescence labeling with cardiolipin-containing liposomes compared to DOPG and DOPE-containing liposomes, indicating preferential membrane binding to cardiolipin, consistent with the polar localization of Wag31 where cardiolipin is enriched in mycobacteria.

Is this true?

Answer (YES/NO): YES